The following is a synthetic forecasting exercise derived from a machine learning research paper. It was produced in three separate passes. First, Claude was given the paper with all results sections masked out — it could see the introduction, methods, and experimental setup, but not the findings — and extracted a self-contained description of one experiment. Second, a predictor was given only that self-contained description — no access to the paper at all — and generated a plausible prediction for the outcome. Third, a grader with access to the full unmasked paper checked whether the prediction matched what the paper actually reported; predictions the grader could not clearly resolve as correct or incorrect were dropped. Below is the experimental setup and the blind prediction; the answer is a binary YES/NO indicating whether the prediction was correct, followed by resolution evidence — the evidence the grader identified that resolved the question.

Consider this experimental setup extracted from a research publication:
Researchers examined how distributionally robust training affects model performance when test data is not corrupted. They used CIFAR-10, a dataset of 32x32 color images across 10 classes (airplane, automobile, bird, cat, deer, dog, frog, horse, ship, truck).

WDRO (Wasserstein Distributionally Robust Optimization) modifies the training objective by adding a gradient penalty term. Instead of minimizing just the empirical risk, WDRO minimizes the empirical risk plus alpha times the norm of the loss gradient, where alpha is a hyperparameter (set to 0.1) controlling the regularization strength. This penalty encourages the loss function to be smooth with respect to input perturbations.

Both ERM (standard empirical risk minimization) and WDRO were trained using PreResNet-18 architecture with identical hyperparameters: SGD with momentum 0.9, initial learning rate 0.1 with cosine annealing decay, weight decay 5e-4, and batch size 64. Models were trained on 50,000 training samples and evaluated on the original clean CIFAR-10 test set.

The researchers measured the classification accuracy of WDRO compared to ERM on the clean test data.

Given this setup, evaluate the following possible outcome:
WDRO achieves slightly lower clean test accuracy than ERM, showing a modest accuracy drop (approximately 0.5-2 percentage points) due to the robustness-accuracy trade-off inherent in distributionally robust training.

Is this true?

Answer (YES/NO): YES